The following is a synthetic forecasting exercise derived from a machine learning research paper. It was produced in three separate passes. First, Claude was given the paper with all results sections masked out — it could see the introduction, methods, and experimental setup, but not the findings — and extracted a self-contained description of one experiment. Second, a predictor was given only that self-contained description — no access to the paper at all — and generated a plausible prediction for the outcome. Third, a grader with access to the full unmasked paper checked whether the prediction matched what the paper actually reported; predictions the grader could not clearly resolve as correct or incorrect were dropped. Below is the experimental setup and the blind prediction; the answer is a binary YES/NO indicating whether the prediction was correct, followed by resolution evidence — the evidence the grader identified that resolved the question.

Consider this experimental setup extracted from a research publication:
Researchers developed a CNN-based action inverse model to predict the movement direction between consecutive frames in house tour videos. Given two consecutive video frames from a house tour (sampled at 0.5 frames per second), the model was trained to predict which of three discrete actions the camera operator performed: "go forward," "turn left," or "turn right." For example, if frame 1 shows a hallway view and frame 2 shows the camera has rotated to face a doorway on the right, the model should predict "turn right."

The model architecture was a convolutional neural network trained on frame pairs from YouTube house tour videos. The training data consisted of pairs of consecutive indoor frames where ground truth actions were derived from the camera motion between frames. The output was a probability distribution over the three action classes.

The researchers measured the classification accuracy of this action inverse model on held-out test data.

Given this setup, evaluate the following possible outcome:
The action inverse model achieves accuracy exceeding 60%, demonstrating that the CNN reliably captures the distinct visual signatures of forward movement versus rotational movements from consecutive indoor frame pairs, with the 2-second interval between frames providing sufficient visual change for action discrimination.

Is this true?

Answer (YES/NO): YES